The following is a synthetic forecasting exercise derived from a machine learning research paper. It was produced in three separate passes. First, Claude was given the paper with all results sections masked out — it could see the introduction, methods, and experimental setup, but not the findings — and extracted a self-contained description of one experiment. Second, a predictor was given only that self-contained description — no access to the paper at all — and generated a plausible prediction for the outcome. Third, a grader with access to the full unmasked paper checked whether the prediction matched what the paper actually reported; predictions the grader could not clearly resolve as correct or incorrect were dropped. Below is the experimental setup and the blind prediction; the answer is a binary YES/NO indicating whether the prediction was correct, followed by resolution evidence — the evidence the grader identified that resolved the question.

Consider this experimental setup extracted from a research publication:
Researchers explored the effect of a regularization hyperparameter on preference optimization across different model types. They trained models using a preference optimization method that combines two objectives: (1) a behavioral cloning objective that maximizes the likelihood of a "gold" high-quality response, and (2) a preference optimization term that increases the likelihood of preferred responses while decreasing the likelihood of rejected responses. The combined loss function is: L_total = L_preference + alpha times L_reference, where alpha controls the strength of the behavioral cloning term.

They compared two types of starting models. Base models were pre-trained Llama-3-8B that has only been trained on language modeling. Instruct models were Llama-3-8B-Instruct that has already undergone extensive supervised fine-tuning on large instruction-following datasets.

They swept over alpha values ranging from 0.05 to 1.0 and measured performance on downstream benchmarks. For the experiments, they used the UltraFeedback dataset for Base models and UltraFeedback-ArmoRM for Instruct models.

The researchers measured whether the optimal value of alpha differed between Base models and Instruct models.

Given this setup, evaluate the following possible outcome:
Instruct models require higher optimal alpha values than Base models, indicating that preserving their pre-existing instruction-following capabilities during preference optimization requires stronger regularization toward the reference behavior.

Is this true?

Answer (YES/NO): NO